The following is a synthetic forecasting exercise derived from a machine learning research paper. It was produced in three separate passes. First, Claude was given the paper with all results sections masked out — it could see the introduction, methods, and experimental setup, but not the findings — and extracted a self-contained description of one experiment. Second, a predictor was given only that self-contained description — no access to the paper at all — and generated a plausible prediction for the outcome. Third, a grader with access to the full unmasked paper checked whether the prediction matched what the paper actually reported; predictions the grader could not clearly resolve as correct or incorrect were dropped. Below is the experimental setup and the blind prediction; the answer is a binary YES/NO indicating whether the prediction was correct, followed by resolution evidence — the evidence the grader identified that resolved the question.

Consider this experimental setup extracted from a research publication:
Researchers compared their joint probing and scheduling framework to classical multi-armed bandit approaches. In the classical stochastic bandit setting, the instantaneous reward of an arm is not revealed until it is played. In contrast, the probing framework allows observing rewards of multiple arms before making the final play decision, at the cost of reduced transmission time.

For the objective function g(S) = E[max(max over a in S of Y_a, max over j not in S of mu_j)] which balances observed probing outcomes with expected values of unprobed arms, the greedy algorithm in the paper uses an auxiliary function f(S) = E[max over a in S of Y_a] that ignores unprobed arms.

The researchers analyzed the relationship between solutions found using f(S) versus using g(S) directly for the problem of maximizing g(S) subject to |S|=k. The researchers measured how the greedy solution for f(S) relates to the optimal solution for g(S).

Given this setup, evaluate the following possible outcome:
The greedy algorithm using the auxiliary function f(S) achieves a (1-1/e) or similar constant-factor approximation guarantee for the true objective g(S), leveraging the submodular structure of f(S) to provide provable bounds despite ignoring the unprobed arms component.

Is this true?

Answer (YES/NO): NO